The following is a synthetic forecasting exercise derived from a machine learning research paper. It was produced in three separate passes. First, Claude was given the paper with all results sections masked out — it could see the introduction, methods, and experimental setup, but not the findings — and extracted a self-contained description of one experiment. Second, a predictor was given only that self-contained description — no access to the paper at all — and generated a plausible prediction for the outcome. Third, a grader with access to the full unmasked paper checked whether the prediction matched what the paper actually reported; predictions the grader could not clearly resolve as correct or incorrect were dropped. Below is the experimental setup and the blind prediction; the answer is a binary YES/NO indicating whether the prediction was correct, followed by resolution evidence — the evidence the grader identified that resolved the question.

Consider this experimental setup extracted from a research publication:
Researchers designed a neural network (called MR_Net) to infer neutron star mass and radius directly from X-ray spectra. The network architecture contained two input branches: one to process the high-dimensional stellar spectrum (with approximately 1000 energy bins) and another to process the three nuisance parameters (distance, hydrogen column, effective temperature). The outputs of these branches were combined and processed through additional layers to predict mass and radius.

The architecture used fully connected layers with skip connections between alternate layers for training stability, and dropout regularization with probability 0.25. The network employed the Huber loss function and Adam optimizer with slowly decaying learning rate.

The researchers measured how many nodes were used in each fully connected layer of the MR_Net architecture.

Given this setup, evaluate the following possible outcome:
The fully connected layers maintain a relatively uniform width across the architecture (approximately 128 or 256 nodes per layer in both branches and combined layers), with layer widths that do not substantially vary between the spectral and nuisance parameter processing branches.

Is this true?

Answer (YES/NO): NO